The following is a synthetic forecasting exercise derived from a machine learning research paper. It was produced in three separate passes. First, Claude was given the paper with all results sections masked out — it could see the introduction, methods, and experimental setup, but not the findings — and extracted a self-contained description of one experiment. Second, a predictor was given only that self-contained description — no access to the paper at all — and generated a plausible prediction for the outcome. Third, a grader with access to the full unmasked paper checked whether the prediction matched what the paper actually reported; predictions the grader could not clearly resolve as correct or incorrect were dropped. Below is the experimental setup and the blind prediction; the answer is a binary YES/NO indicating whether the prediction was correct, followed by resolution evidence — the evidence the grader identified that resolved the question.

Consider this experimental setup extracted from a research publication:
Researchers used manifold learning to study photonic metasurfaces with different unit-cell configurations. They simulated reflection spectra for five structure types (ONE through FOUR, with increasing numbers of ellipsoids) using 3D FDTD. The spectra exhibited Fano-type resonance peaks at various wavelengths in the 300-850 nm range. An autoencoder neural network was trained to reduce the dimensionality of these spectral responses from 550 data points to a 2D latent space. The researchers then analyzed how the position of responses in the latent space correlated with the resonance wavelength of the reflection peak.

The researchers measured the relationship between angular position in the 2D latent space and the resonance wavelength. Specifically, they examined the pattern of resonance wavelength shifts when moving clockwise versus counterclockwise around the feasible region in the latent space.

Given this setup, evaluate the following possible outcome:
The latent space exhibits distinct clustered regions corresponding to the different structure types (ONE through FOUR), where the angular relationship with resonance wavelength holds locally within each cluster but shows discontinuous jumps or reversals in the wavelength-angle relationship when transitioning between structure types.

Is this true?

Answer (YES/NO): NO